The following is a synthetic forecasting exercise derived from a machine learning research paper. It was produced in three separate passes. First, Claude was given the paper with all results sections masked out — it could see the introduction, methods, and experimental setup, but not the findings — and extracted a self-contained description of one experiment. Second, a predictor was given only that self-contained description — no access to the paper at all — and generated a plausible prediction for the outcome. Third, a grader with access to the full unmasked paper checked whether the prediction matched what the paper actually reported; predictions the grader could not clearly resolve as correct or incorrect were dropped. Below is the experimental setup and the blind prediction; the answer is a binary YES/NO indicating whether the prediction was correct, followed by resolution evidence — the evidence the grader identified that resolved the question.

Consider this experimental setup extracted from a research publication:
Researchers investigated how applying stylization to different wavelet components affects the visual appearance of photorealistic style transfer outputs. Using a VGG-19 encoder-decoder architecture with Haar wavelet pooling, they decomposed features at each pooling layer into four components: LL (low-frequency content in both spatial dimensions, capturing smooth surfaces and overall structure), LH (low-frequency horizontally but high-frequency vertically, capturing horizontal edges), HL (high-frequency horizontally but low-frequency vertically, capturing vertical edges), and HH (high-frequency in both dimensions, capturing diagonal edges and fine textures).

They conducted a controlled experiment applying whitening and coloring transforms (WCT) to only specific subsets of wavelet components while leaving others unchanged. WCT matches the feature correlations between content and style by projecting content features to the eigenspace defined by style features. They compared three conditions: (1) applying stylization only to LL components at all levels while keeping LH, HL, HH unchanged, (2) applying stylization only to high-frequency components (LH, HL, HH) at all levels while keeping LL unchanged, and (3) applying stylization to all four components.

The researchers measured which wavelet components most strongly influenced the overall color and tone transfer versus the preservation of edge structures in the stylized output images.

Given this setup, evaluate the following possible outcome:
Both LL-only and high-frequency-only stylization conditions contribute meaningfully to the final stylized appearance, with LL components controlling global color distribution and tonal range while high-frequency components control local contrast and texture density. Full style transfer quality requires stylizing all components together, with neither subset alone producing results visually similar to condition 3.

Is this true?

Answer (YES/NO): NO